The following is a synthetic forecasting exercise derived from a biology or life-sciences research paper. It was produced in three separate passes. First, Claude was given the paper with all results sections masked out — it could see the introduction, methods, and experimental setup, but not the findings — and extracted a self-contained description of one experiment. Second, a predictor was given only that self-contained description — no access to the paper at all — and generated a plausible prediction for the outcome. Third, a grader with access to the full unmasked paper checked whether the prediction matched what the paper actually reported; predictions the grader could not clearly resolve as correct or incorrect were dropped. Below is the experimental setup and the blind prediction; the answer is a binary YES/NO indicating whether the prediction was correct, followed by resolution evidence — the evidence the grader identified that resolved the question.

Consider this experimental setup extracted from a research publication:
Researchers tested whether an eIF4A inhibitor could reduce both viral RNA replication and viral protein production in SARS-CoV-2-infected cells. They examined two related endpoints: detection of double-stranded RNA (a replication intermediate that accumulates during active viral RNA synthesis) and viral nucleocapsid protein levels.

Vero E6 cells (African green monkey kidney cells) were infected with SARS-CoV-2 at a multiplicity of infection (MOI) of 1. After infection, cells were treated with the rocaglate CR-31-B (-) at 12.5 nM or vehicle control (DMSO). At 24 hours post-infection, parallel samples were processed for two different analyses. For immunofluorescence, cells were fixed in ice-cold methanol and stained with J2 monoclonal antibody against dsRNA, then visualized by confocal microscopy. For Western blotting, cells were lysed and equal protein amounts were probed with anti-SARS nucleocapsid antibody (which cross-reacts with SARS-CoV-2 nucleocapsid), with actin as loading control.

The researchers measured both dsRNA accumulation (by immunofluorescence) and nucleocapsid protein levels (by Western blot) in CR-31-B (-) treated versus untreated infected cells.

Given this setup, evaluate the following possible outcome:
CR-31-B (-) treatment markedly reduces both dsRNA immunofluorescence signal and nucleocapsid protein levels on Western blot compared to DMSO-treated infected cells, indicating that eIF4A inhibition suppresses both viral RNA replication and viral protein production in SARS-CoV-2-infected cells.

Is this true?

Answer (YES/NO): YES